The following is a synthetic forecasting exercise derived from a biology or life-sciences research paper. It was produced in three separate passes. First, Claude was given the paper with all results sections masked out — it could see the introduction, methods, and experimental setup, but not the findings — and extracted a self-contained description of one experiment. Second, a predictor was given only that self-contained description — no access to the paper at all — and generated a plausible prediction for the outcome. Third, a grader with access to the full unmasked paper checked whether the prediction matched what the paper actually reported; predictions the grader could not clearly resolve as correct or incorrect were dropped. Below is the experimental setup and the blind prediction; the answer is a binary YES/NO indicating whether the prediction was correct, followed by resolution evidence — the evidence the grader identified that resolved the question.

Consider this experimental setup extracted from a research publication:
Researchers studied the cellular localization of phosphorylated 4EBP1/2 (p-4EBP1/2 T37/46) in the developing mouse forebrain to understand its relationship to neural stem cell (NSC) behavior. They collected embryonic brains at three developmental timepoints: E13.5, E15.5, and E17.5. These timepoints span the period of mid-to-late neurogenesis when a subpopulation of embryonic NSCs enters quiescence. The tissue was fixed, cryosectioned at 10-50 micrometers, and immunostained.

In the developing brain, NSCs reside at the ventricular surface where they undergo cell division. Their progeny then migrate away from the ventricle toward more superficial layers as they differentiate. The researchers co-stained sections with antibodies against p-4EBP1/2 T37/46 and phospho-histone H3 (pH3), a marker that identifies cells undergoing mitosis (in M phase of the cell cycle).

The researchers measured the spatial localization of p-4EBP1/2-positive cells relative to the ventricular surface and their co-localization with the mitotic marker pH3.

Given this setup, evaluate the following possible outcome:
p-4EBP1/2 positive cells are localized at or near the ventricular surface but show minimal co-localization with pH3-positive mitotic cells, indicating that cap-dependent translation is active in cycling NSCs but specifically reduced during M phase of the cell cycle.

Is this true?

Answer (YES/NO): NO